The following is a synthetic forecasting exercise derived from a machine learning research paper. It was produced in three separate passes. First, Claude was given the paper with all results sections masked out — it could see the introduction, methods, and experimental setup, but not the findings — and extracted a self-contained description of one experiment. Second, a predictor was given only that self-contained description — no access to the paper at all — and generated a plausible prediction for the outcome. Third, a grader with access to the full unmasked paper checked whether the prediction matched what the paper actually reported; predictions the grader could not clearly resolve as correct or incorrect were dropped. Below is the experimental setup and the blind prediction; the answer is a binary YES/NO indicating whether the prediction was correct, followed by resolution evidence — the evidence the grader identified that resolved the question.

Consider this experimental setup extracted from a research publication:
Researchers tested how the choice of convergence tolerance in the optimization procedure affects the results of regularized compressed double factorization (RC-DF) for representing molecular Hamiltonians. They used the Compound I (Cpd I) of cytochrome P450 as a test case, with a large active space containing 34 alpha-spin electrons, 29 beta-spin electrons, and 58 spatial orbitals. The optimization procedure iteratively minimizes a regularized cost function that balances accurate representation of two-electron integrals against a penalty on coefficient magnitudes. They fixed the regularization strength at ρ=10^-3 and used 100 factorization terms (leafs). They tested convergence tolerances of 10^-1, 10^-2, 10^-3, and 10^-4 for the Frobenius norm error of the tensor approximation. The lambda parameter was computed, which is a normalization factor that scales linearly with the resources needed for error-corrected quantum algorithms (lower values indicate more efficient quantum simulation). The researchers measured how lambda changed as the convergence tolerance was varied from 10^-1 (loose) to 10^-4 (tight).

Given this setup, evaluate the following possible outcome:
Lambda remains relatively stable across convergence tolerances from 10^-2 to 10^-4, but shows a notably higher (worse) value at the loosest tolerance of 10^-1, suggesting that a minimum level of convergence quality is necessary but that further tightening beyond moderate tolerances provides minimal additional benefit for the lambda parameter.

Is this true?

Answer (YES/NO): NO